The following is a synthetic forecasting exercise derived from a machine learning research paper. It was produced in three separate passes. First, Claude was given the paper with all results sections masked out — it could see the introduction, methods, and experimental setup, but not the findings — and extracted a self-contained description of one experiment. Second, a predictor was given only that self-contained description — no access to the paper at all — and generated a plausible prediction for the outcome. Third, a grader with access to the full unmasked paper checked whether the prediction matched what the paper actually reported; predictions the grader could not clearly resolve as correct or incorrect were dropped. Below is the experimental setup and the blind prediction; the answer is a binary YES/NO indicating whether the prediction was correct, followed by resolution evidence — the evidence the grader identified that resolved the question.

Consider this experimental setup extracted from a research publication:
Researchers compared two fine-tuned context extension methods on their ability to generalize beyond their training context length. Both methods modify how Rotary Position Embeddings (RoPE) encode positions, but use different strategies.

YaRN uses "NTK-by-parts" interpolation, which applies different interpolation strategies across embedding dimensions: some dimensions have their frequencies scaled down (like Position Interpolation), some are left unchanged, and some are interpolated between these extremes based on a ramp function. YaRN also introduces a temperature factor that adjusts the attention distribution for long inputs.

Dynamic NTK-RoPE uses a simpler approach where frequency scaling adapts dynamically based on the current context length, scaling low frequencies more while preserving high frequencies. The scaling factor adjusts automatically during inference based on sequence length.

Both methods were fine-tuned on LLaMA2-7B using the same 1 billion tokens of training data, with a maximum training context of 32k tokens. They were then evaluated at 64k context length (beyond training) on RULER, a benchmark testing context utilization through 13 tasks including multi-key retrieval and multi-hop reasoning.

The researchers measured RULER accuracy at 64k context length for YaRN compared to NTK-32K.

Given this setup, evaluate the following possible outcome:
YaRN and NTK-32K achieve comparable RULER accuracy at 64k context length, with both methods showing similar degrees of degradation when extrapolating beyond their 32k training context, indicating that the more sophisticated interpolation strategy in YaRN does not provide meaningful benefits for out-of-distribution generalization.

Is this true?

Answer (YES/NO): NO